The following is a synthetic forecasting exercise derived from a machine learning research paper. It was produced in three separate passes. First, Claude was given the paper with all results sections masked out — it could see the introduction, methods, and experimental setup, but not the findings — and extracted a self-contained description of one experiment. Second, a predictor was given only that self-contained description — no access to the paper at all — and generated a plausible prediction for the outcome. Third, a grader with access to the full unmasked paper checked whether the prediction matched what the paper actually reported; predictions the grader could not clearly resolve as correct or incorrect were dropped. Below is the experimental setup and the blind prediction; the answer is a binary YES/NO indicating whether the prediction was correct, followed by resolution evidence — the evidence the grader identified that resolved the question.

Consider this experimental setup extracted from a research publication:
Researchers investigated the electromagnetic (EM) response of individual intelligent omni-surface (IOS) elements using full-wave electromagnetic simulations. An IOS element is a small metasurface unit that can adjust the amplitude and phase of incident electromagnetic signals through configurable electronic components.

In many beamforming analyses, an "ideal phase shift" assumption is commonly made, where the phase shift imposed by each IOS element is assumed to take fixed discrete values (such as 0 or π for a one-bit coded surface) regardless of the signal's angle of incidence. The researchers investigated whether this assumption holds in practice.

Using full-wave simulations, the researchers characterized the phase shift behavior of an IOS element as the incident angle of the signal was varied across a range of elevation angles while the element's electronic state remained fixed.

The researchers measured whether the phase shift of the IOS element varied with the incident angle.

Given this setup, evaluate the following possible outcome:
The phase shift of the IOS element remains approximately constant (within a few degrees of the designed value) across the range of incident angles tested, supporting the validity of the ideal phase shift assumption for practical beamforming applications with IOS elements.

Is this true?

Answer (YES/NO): NO